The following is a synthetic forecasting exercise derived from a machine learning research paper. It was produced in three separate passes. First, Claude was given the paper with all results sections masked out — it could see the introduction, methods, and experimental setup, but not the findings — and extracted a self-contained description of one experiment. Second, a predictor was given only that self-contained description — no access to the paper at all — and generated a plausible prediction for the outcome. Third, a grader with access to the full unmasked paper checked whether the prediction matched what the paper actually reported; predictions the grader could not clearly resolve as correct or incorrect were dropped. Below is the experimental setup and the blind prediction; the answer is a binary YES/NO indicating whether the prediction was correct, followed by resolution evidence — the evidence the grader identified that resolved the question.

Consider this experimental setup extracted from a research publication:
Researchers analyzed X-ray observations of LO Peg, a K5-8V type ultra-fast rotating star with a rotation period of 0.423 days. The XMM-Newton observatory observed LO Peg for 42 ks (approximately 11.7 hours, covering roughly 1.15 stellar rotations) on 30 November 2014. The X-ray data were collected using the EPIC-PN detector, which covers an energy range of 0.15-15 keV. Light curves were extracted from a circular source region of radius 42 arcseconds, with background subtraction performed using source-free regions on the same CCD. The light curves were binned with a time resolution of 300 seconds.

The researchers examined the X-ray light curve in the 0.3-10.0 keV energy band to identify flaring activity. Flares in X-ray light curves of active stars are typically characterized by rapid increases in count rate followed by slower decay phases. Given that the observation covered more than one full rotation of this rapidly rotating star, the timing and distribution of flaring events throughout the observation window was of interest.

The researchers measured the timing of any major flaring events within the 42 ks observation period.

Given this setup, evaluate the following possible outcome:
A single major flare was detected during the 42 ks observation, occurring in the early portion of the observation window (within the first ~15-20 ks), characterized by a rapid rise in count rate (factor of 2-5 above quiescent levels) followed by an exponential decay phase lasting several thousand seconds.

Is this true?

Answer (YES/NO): NO